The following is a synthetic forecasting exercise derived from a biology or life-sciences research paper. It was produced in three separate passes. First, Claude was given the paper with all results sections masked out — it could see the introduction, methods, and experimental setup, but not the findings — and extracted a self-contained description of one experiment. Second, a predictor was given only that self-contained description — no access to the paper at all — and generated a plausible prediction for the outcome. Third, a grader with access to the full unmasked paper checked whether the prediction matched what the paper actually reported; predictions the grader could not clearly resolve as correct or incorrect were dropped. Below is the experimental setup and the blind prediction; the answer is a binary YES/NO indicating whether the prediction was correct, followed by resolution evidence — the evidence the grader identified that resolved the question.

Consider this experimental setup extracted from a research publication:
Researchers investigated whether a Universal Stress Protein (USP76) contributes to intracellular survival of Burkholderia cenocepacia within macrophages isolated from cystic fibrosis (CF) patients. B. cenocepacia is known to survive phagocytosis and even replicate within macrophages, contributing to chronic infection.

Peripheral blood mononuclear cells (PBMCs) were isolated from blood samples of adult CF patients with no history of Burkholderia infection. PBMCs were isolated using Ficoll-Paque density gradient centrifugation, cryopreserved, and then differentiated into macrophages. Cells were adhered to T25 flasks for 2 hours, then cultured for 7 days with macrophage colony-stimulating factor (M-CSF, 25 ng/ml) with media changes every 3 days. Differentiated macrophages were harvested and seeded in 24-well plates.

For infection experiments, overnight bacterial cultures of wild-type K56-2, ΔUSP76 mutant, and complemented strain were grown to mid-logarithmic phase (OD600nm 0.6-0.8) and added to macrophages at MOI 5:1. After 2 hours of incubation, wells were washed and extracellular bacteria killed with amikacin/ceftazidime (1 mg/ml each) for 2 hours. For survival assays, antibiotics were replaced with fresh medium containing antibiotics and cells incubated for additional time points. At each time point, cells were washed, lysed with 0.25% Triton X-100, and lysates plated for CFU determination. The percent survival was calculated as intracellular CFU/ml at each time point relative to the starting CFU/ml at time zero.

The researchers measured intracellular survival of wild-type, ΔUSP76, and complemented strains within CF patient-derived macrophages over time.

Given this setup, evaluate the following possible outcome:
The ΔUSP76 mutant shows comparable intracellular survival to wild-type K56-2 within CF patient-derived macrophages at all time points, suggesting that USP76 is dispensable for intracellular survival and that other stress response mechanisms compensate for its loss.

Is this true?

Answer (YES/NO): NO